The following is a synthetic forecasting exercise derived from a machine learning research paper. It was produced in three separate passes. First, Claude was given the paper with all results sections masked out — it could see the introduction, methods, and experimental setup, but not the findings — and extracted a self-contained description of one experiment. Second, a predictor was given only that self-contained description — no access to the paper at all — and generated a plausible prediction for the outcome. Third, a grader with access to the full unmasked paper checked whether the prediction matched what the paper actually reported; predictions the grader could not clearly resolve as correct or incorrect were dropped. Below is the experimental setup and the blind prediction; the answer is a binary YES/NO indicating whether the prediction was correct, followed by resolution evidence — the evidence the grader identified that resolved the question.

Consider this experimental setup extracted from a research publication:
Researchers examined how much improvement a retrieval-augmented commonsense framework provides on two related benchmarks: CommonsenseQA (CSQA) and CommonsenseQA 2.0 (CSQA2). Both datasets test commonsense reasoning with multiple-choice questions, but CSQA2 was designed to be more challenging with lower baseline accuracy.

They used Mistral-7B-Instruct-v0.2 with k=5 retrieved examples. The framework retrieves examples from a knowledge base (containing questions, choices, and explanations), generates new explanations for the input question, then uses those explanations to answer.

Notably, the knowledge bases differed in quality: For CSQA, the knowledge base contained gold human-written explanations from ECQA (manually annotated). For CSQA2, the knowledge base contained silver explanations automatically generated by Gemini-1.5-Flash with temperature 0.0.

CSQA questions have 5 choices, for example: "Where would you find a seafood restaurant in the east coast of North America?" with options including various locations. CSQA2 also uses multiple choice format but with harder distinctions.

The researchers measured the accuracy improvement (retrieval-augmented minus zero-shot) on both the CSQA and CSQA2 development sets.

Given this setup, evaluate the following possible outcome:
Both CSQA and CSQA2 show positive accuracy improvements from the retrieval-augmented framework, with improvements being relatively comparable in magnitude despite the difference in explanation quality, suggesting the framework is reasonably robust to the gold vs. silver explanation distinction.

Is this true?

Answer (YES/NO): NO